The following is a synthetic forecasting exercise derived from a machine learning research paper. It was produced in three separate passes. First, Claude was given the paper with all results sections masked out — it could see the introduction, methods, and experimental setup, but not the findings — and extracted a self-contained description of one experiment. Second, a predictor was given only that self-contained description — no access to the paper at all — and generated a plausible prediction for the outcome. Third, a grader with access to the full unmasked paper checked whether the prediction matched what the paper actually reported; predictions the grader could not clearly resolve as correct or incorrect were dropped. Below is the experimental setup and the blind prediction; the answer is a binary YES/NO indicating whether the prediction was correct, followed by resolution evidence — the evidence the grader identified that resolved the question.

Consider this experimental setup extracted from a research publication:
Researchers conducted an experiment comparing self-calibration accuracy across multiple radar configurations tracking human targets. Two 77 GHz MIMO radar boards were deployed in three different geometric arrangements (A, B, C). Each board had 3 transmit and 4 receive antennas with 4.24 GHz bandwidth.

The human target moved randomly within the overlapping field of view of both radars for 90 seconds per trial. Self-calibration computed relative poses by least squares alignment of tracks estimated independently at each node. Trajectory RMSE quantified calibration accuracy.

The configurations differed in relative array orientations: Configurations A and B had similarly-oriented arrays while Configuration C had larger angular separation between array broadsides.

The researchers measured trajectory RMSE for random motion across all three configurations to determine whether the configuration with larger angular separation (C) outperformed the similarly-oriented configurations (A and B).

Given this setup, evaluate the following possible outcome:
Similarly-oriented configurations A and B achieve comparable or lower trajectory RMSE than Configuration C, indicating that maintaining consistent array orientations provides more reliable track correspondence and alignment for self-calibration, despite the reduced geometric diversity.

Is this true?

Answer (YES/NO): NO